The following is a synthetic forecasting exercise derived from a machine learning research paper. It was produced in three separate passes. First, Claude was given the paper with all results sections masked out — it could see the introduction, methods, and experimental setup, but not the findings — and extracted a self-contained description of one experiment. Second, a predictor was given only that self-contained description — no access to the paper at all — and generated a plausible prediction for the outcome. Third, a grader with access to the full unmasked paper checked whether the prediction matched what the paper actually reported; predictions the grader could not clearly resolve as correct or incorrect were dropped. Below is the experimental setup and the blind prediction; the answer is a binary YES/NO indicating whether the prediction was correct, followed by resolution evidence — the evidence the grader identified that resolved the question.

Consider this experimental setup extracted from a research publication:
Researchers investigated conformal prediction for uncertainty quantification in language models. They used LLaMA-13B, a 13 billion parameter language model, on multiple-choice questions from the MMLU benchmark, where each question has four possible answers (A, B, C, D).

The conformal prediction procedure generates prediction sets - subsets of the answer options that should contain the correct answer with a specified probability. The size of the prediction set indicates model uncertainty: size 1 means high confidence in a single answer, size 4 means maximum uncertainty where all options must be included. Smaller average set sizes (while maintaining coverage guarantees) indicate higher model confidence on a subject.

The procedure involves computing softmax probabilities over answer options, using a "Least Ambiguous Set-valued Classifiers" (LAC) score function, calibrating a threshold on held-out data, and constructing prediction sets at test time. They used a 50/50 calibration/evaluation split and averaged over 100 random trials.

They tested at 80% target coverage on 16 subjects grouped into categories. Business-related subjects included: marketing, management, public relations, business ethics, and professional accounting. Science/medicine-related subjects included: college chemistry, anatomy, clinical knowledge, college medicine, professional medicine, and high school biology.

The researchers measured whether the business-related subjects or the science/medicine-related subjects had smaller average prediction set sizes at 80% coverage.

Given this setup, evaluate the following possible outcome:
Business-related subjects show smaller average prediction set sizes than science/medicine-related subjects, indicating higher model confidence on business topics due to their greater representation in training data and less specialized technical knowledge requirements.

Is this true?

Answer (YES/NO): YES